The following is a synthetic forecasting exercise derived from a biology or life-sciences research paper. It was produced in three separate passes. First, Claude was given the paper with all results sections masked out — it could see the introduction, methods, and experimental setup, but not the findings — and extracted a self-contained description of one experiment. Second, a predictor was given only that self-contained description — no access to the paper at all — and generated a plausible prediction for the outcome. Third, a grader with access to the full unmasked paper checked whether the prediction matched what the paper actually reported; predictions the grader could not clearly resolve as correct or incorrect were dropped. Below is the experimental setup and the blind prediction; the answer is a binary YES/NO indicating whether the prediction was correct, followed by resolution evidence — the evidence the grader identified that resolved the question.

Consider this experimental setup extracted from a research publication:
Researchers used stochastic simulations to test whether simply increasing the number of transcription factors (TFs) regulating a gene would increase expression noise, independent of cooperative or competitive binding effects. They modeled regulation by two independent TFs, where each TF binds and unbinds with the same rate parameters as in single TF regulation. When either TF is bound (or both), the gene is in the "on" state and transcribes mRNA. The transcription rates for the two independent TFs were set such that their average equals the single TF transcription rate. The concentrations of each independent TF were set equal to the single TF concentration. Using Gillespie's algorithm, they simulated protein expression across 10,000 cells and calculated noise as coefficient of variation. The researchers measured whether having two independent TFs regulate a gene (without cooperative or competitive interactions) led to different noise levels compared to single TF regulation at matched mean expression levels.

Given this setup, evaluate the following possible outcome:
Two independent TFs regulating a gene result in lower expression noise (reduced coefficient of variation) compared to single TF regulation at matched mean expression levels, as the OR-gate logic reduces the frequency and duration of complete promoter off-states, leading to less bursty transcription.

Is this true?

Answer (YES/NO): YES